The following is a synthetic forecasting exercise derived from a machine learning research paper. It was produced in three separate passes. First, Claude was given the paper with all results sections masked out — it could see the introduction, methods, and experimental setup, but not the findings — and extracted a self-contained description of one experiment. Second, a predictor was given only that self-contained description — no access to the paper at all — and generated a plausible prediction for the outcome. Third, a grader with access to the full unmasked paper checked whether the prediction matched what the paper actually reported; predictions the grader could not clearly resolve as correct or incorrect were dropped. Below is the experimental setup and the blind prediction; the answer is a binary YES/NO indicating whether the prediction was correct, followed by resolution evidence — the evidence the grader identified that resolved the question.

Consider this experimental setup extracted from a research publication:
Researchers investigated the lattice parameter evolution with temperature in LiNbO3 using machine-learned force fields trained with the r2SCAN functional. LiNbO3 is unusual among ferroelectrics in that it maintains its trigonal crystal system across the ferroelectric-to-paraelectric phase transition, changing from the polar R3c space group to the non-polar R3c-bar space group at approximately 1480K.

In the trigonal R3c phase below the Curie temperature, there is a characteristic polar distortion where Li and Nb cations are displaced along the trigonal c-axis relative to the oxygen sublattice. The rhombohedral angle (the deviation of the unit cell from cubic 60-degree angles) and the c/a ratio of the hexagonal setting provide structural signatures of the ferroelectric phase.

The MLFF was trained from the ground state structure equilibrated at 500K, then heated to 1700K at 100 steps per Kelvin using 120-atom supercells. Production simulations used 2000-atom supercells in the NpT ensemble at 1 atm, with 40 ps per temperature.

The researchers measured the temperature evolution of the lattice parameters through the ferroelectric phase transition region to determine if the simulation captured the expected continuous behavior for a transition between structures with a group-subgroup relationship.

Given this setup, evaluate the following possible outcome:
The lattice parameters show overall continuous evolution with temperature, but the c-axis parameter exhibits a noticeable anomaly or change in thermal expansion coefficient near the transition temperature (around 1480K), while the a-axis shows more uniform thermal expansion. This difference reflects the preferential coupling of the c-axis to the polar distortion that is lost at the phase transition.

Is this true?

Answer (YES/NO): YES